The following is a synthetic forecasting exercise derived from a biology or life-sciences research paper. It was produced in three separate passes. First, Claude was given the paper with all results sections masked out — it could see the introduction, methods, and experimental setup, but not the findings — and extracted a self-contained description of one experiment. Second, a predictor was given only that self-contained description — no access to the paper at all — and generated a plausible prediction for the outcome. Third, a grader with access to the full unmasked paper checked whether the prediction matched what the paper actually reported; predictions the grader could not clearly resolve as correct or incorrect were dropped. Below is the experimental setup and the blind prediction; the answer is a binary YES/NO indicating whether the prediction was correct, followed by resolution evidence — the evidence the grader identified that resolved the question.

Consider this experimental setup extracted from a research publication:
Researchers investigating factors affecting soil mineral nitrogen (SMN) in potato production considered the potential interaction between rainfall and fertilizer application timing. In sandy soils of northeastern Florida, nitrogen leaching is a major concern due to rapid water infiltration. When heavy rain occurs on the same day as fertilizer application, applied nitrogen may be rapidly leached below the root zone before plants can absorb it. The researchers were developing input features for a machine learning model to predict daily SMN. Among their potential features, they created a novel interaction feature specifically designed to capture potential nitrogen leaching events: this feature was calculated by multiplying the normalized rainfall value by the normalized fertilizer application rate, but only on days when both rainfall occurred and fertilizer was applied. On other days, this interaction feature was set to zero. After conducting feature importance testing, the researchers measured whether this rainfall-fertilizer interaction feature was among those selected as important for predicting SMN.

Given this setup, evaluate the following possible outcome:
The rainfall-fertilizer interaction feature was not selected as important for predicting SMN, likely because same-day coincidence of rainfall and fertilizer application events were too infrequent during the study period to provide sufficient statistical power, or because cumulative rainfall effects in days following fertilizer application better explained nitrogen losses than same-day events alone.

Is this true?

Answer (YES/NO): NO